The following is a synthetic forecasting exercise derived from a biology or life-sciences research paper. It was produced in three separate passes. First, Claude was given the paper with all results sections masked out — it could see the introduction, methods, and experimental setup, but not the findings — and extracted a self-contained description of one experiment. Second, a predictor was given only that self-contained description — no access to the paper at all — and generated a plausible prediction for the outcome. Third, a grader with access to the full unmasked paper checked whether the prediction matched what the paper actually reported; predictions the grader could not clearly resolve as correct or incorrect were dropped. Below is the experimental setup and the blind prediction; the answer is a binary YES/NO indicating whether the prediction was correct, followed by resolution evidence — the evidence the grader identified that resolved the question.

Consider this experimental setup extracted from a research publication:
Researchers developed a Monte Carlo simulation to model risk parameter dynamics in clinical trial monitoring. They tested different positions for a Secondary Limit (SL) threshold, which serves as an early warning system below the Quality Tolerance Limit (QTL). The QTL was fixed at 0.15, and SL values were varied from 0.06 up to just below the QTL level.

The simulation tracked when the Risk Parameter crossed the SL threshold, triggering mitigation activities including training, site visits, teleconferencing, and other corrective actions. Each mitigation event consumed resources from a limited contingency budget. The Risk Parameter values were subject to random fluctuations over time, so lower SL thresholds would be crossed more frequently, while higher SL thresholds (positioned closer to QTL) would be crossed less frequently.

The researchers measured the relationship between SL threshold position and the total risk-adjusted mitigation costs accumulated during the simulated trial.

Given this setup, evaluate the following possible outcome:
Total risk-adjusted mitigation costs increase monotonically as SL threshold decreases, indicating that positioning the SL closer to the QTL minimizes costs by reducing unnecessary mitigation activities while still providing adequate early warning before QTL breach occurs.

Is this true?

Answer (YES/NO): YES